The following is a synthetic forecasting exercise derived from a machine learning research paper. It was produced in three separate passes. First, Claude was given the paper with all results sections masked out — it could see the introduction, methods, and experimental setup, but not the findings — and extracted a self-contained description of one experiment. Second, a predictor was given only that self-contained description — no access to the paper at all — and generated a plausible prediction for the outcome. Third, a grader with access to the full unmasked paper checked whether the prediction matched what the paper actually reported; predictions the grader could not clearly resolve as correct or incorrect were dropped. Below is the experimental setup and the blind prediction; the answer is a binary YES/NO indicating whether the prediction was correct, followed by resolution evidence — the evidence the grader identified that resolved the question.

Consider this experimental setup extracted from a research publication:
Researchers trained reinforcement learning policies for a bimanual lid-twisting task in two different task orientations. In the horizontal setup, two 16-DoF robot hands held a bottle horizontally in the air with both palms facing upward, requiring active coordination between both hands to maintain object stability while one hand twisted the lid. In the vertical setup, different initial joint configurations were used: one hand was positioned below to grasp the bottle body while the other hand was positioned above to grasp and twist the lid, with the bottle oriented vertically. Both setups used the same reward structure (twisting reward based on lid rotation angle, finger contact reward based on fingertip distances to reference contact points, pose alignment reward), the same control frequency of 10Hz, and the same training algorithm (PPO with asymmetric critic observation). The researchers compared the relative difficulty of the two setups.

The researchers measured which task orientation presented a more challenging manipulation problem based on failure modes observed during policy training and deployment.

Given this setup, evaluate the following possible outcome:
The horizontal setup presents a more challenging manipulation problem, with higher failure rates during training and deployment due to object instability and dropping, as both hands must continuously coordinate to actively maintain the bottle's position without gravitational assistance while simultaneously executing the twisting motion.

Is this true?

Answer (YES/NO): YES